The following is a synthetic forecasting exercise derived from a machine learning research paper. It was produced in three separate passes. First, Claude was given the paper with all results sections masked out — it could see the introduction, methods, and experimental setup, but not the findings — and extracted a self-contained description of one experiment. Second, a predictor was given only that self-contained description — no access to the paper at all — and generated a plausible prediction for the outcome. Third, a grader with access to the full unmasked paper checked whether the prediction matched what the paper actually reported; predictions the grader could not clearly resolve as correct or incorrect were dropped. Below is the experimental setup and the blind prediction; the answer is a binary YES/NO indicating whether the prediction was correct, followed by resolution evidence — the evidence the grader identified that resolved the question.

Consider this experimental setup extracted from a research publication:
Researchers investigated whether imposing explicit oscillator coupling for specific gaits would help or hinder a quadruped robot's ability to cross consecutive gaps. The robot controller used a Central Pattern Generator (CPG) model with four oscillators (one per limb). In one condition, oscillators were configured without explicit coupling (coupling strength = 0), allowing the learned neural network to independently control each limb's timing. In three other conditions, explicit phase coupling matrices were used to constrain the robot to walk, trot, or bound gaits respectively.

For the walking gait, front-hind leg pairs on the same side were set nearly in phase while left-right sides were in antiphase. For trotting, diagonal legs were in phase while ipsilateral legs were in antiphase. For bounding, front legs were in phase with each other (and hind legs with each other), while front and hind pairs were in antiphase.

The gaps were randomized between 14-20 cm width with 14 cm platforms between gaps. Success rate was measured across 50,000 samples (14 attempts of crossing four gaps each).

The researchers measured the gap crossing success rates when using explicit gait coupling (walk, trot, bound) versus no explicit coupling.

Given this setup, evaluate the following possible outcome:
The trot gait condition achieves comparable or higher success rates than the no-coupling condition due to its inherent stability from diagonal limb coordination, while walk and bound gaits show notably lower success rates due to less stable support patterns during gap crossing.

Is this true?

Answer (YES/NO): NO